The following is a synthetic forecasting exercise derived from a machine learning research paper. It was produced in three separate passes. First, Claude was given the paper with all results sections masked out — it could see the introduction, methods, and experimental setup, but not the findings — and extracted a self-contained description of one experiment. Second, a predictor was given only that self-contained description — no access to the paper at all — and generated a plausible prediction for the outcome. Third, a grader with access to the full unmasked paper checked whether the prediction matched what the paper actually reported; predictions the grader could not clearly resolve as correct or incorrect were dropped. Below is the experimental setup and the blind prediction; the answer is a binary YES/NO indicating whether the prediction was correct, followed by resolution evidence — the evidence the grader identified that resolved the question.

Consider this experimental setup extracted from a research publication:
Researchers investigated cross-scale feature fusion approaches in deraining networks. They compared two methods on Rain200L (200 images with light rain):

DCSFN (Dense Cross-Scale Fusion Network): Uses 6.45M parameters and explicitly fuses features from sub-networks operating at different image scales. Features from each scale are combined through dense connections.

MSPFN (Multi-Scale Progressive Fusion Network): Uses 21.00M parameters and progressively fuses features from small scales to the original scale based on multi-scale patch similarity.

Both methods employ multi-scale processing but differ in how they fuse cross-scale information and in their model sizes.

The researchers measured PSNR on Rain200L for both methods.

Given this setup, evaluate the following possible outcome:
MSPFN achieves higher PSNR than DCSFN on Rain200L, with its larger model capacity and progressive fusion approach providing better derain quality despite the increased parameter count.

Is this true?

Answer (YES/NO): NO